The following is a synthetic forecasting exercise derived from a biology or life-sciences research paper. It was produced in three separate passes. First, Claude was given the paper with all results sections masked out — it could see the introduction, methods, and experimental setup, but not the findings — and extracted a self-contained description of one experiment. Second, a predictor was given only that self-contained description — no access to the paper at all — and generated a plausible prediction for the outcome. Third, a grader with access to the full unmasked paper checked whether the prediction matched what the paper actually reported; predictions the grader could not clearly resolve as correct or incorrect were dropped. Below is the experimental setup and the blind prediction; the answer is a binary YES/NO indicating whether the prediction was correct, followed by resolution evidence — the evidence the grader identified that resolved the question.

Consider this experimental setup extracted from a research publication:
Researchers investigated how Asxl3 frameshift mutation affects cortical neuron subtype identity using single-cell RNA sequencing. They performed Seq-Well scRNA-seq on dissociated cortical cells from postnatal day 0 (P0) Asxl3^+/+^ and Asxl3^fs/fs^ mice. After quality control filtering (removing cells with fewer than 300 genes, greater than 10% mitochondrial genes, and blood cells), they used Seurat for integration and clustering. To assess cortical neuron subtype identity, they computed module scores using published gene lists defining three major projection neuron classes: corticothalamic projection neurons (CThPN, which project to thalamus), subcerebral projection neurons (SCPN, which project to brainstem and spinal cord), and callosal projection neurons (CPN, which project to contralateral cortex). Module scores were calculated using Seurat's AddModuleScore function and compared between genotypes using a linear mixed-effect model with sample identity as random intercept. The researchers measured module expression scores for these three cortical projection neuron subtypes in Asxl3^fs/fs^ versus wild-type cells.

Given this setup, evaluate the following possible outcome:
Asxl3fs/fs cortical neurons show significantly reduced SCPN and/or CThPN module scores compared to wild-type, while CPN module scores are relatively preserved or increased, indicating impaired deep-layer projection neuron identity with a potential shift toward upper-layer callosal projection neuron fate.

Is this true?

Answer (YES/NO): NO